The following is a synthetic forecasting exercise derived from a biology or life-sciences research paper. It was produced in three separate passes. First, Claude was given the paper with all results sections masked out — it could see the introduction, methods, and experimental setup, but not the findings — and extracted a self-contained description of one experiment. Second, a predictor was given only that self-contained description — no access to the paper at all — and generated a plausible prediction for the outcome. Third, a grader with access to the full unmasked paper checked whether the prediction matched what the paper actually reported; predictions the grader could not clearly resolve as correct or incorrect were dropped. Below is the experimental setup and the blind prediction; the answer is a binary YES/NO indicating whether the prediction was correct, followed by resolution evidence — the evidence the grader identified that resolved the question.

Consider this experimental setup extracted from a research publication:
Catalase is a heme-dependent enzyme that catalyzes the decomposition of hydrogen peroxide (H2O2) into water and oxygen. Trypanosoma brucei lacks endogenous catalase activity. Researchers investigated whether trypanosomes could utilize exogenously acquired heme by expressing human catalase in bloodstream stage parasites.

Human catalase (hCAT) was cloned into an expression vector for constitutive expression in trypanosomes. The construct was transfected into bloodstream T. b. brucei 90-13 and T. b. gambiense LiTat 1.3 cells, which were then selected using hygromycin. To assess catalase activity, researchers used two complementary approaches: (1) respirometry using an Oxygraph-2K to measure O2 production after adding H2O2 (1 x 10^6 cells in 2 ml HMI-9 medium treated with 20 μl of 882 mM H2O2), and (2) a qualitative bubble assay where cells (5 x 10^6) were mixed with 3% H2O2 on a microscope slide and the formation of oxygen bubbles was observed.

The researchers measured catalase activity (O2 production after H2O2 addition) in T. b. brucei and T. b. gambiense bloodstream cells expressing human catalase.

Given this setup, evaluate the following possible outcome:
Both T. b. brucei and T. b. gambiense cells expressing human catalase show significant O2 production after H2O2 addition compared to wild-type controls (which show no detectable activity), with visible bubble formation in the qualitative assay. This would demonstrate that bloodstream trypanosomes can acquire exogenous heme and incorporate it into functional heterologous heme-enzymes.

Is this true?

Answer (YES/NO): NO